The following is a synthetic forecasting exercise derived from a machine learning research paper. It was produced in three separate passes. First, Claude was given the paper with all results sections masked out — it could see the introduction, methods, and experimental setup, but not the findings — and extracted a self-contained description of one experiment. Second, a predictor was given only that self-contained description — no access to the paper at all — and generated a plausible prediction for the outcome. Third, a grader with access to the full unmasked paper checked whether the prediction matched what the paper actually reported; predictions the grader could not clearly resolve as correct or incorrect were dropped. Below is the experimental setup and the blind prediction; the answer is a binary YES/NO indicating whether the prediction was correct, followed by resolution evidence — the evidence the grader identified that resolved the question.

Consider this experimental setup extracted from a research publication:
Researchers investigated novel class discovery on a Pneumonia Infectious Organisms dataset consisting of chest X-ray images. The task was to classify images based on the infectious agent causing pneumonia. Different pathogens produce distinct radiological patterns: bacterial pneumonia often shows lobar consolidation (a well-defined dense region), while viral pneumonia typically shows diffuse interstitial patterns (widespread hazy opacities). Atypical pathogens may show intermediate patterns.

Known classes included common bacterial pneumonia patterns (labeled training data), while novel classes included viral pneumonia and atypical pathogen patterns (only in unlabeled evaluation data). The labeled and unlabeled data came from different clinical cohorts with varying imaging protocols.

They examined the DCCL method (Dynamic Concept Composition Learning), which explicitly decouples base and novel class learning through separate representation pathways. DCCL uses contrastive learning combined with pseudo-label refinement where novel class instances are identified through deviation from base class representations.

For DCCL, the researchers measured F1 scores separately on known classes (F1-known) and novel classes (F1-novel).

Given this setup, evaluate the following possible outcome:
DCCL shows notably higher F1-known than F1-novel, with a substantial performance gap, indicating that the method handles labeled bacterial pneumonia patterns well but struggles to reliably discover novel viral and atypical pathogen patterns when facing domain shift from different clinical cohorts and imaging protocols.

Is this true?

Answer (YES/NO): YES